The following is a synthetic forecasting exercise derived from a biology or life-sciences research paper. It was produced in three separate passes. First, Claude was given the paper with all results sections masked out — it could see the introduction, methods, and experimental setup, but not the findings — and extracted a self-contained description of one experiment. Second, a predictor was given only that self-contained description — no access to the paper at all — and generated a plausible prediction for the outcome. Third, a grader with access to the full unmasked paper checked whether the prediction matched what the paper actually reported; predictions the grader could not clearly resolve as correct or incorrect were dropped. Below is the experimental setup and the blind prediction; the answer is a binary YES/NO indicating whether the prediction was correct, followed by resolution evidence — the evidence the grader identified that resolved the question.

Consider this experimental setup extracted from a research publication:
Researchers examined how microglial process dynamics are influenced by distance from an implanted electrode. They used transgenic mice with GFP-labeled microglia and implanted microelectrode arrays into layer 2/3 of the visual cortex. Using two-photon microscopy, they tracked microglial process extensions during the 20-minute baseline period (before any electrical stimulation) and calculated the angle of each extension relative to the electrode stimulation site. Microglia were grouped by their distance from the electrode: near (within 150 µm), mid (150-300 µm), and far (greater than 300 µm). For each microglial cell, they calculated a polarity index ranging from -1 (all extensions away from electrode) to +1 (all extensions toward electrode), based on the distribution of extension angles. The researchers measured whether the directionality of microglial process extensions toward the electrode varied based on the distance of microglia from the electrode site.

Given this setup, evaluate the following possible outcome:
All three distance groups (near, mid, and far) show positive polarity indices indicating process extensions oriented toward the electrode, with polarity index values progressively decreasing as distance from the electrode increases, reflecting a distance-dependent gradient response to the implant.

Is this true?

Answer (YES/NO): NO